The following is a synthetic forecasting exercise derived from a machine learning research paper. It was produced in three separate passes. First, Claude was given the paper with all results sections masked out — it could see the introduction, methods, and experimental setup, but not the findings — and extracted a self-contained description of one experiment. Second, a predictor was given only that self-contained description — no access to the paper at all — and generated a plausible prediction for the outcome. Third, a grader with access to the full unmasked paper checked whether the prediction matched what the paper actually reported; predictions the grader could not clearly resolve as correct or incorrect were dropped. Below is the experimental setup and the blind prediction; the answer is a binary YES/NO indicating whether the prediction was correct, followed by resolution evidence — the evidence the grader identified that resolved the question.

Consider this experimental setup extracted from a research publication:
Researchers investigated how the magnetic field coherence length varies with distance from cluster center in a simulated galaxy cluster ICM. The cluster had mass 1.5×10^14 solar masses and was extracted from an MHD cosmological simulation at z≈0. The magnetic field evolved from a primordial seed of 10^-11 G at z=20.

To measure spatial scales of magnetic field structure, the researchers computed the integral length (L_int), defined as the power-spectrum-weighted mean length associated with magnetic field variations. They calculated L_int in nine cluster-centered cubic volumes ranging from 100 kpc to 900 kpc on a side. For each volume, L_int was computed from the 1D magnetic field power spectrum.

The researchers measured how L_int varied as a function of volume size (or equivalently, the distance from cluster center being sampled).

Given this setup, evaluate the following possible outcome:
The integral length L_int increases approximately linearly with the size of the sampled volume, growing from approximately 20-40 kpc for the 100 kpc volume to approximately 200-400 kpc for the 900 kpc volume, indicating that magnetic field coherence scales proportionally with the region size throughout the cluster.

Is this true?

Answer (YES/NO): NO